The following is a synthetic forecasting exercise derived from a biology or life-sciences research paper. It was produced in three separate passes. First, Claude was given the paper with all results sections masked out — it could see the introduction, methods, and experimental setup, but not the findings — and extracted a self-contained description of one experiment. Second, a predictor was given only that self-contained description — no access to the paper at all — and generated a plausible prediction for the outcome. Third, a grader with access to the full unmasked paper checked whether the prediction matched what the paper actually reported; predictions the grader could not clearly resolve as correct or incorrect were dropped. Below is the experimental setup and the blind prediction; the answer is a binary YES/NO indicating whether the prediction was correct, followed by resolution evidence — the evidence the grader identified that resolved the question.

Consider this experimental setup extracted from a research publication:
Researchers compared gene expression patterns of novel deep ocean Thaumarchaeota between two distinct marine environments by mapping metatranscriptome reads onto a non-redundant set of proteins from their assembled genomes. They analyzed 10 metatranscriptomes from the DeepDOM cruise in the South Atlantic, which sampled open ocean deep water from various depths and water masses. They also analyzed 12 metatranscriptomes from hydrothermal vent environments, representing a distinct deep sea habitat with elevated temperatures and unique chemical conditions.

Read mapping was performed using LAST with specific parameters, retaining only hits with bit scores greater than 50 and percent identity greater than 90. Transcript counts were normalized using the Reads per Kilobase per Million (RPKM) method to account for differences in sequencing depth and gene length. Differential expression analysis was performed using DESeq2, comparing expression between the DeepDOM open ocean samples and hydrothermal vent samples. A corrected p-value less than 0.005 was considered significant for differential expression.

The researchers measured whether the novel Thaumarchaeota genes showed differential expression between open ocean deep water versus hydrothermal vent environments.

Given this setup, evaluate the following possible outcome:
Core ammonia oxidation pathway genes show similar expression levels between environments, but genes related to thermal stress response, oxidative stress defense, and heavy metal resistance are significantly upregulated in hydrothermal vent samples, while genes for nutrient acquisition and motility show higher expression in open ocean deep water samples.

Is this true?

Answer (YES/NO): NO